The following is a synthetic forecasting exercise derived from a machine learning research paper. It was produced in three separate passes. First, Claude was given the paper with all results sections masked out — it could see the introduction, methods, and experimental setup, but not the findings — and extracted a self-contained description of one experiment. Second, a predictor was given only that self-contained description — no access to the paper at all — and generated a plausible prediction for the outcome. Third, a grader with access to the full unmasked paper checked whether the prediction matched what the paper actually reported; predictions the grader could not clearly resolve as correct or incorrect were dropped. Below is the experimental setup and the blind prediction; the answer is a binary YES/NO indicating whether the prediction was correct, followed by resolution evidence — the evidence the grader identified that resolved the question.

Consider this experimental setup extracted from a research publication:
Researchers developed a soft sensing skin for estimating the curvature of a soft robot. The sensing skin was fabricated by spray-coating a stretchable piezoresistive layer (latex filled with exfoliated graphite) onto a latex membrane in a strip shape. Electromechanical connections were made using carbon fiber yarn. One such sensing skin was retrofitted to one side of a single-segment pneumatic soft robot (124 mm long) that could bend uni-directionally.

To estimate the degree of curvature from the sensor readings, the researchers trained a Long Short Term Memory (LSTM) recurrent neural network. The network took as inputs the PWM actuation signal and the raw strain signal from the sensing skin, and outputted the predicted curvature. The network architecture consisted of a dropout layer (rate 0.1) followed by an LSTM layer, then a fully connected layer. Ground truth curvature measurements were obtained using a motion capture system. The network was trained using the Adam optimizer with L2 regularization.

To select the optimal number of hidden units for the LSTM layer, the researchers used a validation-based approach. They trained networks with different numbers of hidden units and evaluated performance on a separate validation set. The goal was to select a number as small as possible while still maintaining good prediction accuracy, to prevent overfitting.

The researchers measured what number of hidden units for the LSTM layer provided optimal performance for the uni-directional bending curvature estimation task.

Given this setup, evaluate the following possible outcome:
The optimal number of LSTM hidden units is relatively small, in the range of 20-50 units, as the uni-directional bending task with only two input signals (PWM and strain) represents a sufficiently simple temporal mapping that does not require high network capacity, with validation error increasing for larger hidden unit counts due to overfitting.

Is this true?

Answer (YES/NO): YES